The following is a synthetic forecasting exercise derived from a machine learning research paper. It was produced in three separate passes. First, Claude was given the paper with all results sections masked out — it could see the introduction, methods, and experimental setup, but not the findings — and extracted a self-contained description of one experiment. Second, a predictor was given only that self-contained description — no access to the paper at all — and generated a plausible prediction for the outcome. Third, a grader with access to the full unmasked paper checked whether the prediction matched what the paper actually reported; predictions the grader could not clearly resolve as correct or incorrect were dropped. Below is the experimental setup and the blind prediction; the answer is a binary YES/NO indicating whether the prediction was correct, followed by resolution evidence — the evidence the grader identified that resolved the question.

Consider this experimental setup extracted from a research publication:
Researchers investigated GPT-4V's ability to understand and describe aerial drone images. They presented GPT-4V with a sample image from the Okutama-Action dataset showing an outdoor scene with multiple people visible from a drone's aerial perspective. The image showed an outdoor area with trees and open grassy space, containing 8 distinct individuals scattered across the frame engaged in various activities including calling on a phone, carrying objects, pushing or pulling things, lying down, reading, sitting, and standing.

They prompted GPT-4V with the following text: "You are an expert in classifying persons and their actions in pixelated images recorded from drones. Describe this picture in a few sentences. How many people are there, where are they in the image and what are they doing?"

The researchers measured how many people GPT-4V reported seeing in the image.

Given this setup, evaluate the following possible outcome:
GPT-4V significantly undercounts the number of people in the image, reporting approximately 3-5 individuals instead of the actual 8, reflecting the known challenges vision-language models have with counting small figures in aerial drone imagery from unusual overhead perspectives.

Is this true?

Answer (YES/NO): YES